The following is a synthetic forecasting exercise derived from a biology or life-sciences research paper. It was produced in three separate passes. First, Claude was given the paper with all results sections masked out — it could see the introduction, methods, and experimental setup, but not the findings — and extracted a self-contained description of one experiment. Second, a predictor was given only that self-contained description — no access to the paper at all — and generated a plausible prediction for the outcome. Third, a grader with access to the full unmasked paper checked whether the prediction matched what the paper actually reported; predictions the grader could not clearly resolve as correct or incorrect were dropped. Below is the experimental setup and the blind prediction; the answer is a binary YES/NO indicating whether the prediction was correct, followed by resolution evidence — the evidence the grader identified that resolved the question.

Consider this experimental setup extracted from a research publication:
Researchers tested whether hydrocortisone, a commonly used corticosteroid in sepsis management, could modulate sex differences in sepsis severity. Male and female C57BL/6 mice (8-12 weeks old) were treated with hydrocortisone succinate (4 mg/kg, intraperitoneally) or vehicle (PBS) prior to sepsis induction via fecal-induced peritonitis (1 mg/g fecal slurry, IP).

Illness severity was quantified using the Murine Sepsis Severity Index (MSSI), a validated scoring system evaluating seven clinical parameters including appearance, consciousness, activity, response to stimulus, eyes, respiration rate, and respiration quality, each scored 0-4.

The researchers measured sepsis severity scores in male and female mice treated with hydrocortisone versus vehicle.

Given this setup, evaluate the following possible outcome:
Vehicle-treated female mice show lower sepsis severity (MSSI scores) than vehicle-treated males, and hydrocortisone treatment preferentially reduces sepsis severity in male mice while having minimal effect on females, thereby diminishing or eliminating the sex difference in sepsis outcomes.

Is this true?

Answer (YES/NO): NO